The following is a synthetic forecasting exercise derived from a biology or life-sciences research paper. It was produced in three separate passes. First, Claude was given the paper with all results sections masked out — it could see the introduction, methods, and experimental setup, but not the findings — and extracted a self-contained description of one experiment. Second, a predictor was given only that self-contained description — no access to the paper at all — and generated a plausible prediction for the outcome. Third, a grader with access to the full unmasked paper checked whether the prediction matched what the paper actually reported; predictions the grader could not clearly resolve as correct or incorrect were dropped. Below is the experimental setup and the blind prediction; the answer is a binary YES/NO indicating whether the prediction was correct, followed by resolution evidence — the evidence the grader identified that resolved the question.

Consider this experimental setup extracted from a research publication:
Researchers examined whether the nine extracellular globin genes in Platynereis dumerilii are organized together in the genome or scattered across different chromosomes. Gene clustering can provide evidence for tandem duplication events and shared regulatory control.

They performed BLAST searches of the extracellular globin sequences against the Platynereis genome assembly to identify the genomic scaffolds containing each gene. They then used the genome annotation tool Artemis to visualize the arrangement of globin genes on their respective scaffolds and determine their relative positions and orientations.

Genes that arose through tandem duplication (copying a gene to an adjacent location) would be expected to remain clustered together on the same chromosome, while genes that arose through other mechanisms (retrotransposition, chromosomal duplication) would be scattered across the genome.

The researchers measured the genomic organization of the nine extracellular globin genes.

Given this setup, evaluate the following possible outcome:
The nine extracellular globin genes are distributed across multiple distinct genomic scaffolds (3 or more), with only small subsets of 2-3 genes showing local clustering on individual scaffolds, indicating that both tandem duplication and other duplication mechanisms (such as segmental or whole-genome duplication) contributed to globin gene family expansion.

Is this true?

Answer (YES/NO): NO